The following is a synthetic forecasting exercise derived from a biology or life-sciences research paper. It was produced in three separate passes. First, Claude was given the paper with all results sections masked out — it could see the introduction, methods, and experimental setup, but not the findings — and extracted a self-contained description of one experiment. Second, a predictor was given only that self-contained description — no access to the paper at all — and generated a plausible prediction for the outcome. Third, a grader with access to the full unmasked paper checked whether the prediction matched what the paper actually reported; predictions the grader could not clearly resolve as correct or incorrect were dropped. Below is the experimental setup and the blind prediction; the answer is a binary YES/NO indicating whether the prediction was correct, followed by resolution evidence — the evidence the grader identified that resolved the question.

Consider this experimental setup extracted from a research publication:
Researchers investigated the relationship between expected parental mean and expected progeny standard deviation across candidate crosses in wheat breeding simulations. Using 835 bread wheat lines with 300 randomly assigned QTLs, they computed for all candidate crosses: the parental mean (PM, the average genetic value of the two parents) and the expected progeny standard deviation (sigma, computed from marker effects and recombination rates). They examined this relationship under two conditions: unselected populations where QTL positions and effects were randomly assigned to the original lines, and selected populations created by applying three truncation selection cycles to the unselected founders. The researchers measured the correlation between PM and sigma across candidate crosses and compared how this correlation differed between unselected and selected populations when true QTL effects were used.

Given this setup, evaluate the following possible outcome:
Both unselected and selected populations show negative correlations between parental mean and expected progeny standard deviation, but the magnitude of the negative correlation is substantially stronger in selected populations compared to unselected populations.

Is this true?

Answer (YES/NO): NO